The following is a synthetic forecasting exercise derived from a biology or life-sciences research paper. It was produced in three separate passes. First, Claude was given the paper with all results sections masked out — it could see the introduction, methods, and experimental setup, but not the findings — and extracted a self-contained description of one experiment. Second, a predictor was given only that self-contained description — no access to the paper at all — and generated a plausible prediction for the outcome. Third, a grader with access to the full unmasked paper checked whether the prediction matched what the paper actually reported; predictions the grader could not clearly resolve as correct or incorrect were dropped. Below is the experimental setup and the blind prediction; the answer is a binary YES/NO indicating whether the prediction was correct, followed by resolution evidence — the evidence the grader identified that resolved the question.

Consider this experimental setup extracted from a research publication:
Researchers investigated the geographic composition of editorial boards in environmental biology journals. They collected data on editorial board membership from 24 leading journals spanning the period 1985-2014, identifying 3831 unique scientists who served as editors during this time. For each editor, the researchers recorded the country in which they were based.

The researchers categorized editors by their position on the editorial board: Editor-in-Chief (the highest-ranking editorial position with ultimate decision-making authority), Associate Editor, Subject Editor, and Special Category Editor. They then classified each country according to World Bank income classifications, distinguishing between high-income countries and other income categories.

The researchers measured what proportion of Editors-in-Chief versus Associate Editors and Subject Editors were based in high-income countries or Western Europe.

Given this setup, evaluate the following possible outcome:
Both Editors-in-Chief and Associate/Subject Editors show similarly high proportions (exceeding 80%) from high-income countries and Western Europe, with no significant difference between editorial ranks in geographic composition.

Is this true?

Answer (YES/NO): NO